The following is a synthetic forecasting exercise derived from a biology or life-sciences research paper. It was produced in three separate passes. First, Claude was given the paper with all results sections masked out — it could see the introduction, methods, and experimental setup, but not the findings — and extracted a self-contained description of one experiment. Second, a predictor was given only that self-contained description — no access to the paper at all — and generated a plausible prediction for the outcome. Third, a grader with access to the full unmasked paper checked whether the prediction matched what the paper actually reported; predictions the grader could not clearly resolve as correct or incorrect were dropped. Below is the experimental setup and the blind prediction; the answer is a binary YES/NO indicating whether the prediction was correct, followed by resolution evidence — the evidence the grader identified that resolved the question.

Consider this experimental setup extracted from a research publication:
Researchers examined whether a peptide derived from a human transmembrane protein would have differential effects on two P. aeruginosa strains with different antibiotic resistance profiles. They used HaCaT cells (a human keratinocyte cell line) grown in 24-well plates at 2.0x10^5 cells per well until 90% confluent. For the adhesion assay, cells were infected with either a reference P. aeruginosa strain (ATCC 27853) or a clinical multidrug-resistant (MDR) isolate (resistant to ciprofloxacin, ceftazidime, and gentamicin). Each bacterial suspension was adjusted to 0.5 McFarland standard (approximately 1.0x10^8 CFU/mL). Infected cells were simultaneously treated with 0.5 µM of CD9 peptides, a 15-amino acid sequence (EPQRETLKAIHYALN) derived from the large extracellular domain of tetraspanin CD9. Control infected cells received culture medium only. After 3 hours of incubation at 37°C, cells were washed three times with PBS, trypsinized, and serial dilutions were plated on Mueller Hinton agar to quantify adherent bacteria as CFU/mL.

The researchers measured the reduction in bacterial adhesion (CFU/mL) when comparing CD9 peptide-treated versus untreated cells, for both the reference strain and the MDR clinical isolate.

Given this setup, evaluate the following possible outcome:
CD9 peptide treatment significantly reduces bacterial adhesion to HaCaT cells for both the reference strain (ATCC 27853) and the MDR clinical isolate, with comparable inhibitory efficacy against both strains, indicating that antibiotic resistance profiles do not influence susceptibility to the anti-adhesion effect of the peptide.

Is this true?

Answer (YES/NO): YES